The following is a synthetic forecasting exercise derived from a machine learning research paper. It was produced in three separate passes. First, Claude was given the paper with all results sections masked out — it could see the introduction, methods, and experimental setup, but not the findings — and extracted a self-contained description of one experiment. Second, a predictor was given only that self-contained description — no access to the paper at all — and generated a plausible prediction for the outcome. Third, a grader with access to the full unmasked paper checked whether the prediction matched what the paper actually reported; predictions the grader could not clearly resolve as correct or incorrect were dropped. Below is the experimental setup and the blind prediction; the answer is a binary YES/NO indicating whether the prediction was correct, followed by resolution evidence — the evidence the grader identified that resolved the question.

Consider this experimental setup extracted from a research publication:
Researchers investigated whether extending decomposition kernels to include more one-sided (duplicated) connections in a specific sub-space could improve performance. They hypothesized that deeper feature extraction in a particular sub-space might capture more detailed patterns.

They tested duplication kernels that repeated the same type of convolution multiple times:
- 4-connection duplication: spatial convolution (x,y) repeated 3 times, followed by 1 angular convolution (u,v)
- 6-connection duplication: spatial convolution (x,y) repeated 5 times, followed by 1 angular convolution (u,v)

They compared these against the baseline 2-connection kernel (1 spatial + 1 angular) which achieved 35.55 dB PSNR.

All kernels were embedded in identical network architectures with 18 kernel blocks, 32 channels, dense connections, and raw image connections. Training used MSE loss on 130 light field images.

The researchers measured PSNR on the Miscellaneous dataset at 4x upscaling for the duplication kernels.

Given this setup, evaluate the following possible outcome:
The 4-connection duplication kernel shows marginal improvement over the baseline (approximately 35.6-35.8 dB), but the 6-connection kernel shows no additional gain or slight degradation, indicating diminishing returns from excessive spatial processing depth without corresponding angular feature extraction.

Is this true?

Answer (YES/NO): YES